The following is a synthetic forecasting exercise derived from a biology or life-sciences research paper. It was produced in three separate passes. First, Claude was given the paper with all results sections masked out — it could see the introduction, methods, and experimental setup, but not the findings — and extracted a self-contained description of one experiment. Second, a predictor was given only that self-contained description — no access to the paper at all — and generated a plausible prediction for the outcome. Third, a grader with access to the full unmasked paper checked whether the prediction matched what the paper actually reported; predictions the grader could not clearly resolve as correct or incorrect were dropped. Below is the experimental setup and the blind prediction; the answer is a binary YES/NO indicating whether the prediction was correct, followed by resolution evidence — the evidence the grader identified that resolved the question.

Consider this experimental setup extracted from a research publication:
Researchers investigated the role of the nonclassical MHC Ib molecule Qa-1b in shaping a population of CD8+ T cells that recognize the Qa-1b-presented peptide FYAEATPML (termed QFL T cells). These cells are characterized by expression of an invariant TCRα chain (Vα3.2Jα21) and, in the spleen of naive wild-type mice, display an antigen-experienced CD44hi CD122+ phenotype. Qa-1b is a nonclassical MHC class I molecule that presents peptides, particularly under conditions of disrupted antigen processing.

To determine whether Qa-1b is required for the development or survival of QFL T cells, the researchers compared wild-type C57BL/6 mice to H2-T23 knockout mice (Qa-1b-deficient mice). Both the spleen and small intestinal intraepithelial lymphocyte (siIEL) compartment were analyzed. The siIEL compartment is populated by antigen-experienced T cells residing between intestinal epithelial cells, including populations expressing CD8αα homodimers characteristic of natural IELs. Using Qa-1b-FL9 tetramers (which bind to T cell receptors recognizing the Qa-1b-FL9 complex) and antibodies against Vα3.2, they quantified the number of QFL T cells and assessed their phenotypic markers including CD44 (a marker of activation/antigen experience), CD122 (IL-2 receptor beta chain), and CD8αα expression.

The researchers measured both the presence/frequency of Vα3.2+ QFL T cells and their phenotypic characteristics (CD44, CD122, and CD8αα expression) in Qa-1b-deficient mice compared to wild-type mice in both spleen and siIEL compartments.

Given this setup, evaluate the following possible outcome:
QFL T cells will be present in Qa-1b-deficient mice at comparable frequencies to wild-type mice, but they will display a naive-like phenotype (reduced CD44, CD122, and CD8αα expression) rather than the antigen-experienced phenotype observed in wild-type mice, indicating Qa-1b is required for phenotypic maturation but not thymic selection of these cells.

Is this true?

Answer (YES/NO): YES